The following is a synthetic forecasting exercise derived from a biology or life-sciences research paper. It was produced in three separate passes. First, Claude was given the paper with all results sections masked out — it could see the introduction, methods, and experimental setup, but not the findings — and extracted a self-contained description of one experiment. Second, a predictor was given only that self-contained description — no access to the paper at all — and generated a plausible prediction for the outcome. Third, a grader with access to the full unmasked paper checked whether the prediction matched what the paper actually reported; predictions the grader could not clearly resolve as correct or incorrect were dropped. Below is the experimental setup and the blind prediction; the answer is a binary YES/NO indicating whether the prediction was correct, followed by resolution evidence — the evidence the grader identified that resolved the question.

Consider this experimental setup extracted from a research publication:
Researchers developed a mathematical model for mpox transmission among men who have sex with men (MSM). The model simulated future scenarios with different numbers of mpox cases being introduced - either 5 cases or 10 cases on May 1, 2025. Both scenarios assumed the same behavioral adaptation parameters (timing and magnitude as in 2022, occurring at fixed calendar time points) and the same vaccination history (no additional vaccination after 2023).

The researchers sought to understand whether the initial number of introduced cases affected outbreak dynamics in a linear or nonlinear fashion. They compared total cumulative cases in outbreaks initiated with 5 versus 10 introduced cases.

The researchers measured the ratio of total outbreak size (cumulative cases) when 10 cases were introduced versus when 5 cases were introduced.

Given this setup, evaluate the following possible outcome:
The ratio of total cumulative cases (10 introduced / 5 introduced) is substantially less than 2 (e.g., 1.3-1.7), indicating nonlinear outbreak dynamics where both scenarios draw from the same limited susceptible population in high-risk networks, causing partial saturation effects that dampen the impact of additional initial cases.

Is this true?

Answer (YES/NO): NO